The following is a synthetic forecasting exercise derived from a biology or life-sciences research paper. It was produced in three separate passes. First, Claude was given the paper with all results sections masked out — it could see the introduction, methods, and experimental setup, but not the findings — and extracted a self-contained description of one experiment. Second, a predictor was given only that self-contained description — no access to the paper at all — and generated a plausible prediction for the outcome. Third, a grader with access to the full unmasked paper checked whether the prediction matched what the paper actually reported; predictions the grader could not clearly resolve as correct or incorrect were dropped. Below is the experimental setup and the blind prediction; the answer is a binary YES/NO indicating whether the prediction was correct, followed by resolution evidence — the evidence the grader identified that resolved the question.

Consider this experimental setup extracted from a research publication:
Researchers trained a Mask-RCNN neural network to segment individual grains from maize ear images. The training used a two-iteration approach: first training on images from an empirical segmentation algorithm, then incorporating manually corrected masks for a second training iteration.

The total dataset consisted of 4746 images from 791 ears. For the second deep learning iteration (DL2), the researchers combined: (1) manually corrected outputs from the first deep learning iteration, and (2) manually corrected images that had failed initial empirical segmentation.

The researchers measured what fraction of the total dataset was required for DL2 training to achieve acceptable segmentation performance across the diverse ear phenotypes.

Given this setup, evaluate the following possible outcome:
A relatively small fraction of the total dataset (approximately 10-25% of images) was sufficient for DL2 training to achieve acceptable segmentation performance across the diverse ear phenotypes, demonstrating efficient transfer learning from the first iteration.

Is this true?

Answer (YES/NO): NO